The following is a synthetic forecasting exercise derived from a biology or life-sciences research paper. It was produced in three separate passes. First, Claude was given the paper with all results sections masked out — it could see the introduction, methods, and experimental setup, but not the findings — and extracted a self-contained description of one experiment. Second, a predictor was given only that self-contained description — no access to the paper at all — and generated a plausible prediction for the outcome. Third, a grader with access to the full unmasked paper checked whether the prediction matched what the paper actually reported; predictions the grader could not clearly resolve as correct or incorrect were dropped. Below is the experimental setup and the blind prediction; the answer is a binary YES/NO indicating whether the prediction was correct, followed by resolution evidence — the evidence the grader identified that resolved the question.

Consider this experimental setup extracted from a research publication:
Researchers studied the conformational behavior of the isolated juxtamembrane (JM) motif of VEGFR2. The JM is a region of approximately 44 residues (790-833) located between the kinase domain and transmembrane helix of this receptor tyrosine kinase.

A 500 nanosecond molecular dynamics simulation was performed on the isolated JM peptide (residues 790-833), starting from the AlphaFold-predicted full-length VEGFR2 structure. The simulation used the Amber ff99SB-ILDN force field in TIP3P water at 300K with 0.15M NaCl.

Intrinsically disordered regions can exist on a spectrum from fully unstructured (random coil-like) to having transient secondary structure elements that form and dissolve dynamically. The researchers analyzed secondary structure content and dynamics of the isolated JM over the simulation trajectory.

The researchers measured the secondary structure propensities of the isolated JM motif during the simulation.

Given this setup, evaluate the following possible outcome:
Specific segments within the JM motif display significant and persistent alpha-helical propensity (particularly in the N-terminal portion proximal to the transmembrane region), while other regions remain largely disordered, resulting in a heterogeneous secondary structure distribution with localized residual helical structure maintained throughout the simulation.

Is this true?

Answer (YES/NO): NO